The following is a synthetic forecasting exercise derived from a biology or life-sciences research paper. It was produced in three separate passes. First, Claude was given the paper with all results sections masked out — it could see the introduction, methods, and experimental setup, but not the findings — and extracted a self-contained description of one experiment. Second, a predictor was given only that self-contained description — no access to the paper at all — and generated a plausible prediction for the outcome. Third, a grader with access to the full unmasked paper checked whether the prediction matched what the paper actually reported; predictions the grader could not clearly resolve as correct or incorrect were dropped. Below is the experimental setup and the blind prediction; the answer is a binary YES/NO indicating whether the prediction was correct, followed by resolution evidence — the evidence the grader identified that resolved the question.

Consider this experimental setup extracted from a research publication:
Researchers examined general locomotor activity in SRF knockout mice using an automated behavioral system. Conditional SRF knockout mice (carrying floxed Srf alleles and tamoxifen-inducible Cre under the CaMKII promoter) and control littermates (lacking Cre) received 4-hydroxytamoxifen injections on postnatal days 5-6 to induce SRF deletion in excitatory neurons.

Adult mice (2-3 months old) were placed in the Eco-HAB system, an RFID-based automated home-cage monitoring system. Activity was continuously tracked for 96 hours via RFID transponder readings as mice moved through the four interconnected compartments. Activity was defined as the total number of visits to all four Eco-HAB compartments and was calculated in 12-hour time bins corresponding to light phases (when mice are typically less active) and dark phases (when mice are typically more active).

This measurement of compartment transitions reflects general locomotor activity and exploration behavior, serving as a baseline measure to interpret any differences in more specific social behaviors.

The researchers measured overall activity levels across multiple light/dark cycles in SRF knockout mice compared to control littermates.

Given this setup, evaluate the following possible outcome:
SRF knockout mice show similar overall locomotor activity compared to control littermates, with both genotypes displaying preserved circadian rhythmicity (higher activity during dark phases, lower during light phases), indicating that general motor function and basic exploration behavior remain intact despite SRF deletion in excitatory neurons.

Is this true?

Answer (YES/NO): NO